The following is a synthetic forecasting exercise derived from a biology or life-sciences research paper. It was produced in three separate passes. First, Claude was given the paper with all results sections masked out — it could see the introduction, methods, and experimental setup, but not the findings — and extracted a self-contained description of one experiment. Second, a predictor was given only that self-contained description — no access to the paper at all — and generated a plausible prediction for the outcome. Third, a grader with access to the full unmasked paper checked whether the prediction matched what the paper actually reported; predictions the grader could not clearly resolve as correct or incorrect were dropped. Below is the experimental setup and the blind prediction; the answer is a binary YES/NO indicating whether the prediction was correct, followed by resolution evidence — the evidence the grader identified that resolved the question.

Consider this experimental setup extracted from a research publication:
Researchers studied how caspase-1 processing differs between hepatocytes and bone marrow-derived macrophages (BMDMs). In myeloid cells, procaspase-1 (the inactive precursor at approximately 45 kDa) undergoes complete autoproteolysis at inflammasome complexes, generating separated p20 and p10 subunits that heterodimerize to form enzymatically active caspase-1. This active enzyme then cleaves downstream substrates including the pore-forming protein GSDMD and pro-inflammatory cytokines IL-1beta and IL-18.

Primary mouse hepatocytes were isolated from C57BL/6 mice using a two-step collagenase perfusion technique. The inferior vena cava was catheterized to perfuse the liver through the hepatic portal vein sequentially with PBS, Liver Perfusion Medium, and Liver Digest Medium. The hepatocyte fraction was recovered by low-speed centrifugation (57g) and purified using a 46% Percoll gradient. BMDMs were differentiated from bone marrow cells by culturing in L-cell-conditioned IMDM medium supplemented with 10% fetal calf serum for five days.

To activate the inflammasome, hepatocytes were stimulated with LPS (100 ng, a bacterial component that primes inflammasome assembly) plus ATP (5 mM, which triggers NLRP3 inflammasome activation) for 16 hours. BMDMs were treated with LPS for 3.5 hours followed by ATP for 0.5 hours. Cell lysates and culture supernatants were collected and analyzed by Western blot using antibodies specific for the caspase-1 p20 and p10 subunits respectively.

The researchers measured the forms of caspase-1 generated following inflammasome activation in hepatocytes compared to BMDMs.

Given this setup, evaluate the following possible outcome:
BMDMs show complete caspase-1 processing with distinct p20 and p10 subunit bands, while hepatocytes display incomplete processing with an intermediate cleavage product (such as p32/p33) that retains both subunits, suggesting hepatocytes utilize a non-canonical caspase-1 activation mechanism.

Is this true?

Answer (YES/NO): YES